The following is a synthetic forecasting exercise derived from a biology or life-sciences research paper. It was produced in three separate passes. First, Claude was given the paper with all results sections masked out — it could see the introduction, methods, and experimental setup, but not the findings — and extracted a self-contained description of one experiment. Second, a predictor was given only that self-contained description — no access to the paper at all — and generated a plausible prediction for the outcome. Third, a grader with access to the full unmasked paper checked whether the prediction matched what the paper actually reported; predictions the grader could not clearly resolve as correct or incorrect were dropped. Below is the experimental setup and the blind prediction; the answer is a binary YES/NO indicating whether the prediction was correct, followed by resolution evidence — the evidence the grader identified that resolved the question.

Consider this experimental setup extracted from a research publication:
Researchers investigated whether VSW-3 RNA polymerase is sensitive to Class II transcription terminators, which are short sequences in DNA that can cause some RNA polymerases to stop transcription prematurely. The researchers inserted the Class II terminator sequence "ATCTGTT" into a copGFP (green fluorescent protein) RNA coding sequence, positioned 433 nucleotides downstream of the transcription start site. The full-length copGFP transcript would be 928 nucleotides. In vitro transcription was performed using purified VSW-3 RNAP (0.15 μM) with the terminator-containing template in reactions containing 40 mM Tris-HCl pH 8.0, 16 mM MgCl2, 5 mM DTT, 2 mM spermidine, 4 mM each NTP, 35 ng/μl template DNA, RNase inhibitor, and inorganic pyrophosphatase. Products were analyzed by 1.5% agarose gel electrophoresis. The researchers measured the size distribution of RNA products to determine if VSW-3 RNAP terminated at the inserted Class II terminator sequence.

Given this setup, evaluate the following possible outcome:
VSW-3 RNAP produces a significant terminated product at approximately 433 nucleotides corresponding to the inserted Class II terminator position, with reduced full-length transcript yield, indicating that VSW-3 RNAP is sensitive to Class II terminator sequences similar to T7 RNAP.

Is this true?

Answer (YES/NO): NO